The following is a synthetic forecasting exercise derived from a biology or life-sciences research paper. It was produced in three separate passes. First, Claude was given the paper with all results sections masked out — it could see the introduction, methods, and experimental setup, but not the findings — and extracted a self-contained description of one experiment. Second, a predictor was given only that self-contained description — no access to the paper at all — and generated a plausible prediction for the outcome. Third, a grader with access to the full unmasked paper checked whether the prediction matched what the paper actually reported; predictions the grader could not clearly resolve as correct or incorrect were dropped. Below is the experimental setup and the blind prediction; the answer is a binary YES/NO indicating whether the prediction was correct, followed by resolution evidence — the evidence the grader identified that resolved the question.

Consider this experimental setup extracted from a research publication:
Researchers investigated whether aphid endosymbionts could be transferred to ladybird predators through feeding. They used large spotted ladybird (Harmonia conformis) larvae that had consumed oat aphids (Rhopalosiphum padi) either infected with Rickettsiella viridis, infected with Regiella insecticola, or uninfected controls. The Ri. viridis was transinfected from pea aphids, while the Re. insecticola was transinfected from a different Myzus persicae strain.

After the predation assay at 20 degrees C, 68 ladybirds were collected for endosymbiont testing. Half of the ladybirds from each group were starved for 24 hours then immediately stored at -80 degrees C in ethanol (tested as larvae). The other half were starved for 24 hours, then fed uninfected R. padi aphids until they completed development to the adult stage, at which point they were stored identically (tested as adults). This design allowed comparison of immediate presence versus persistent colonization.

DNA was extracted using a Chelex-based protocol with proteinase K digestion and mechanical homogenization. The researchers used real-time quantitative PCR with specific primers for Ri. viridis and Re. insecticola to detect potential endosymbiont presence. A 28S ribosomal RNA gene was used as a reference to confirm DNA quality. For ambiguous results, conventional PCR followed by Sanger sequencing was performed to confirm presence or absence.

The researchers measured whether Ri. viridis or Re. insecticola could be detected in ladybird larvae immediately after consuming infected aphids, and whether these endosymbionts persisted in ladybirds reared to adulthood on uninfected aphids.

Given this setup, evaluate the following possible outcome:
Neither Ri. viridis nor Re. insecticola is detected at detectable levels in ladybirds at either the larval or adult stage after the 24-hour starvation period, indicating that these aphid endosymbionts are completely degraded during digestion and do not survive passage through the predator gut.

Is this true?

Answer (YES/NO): YES